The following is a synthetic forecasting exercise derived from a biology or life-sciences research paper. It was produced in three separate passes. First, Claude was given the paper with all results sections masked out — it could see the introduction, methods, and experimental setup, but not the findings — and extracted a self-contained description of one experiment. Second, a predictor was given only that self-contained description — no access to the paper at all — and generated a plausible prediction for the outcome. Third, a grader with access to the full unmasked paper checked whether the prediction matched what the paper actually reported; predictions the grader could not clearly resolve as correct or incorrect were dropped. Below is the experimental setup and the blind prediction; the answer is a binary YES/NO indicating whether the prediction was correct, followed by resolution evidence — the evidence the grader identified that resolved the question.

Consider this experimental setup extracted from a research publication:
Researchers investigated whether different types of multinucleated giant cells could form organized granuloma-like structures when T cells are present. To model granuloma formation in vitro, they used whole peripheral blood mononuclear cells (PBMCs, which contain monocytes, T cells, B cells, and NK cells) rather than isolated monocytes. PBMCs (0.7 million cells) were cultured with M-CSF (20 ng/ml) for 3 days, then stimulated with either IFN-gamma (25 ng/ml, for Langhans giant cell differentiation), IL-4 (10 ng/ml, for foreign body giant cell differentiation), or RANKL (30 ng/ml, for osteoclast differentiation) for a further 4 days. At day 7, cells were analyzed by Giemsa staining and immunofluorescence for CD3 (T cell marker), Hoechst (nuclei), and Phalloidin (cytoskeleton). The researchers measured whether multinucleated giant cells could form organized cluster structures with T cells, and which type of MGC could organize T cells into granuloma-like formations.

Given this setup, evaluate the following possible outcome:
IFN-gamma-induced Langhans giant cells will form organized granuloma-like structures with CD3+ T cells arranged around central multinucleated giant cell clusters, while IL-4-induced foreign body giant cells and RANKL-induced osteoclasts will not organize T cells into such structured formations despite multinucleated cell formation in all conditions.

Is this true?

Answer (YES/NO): YES